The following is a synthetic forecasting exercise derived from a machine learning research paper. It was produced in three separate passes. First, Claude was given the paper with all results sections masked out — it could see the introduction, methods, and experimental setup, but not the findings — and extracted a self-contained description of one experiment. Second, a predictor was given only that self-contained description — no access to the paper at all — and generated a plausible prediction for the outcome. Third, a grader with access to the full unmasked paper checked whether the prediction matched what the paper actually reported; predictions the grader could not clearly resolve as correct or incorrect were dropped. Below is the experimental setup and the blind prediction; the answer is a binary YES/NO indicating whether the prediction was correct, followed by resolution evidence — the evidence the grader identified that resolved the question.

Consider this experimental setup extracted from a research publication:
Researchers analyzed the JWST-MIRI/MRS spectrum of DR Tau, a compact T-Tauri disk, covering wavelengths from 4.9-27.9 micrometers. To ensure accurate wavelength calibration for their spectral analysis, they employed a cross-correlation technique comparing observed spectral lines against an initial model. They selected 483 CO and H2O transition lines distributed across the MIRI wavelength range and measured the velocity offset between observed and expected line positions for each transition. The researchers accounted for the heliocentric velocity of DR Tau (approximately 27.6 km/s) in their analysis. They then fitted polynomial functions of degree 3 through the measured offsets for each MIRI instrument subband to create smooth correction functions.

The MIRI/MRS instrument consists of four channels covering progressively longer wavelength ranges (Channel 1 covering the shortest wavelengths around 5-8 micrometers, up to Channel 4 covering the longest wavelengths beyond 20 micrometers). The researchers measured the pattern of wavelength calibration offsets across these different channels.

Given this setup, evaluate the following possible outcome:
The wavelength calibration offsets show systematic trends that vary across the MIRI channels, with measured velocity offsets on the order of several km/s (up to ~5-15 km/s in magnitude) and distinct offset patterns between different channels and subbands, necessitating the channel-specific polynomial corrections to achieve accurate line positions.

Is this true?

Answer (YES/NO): NO